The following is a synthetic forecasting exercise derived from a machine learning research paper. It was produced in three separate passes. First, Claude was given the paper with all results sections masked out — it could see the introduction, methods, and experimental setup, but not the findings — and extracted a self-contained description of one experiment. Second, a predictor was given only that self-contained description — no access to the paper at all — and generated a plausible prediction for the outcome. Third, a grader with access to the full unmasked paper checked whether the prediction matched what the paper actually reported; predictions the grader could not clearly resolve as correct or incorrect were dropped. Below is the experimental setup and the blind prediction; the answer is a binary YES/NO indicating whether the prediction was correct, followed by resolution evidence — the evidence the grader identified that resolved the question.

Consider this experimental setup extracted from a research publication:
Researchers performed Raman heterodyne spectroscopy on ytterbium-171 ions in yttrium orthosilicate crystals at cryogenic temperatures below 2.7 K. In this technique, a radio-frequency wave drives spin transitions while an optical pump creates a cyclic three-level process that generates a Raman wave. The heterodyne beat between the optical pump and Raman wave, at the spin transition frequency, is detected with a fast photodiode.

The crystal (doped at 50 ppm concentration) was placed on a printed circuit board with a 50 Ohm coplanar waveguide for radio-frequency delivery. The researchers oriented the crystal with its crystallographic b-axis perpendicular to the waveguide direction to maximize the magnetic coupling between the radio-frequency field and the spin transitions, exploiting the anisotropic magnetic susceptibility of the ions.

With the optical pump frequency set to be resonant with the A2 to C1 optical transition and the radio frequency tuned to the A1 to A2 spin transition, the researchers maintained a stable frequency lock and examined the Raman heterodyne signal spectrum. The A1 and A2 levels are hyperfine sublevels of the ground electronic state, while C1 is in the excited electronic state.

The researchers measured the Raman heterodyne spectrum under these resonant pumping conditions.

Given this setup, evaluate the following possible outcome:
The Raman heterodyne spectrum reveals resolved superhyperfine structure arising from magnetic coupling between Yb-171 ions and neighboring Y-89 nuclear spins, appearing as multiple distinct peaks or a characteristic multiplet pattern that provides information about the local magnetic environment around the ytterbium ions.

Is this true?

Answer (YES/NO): NO